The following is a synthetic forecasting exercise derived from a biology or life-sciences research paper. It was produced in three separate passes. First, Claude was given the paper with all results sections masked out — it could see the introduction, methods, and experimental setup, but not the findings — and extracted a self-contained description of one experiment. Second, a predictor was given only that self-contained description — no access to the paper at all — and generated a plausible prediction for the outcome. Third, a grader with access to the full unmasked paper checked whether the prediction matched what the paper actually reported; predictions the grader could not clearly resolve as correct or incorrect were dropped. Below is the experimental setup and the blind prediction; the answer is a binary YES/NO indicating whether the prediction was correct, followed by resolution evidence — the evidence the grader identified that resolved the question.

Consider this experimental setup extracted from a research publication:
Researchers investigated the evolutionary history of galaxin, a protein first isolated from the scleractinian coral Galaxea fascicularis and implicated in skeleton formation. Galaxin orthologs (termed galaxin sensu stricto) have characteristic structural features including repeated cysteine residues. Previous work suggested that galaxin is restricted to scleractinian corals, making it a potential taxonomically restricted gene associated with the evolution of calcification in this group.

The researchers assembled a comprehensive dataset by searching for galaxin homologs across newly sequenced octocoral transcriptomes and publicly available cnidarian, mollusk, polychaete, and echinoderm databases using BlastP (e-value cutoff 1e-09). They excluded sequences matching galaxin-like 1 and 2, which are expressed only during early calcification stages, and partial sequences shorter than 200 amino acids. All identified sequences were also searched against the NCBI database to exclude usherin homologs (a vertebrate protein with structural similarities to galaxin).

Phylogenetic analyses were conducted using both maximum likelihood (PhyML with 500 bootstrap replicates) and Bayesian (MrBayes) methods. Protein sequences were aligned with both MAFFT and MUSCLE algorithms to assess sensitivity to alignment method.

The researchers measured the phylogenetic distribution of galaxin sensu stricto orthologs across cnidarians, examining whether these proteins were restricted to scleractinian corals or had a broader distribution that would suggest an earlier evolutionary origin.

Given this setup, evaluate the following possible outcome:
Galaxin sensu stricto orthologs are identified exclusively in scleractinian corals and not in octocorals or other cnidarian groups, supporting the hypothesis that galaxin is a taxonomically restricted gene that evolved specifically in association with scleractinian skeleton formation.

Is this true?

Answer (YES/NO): YES